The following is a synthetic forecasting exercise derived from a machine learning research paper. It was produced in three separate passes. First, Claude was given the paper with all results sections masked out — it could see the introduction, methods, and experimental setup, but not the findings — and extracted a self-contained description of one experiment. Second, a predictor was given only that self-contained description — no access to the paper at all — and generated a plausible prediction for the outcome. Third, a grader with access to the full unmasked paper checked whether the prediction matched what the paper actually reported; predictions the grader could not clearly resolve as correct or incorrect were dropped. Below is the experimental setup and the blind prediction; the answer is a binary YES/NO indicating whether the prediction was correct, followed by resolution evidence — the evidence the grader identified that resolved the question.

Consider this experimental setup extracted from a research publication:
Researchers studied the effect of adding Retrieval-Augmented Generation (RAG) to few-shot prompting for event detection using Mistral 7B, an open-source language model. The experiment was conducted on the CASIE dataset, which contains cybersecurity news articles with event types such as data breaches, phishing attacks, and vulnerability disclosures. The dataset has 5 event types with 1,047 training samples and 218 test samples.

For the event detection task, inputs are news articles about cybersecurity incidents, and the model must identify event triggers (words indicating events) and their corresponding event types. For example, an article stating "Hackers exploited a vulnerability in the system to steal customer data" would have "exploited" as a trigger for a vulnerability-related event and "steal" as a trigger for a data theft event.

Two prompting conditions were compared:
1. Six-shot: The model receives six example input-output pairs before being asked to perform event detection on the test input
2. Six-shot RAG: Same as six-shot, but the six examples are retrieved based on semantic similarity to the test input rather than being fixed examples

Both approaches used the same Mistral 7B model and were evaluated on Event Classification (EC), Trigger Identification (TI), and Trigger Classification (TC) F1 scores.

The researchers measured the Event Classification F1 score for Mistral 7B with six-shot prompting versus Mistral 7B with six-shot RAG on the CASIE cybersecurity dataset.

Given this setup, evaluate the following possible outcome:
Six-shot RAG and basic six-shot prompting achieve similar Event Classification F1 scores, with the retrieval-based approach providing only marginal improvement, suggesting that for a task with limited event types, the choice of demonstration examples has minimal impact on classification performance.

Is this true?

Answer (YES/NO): NO